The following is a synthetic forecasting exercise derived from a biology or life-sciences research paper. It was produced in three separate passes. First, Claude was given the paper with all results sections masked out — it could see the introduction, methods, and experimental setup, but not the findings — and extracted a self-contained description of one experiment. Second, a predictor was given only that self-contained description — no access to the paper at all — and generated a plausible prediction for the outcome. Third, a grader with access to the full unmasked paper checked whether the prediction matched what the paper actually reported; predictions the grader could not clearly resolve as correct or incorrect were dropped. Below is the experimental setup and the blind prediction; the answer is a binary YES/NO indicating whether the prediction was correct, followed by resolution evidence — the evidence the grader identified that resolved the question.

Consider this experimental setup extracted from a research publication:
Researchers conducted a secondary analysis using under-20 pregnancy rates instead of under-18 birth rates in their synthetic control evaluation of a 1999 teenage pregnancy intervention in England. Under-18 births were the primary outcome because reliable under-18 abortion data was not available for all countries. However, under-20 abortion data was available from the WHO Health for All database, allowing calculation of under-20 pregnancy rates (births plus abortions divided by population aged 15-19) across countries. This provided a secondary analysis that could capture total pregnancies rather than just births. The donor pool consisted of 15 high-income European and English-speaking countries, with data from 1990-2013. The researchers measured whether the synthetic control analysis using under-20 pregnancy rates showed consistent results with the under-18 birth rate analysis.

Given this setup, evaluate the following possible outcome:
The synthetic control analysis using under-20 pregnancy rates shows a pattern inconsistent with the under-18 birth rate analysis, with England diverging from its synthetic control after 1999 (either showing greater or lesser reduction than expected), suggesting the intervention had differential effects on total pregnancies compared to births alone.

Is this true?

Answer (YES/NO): NO